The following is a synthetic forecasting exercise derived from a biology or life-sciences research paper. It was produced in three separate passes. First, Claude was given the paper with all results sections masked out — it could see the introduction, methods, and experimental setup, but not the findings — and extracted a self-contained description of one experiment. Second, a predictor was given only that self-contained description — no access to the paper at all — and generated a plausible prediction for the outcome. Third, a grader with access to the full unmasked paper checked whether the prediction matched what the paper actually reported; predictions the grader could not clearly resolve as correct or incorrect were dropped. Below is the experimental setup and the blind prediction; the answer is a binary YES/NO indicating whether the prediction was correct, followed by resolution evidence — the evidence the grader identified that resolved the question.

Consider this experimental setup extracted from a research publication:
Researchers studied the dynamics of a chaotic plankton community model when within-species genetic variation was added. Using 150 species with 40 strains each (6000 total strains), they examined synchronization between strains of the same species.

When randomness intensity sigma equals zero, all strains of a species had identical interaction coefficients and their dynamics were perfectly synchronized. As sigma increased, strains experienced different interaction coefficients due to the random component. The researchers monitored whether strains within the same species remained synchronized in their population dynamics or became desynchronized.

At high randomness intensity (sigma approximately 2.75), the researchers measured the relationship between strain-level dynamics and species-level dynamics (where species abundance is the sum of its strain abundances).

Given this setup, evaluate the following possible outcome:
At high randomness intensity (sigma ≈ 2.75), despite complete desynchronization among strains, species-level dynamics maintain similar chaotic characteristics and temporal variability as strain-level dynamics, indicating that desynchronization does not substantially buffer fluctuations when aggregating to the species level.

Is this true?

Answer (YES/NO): NO